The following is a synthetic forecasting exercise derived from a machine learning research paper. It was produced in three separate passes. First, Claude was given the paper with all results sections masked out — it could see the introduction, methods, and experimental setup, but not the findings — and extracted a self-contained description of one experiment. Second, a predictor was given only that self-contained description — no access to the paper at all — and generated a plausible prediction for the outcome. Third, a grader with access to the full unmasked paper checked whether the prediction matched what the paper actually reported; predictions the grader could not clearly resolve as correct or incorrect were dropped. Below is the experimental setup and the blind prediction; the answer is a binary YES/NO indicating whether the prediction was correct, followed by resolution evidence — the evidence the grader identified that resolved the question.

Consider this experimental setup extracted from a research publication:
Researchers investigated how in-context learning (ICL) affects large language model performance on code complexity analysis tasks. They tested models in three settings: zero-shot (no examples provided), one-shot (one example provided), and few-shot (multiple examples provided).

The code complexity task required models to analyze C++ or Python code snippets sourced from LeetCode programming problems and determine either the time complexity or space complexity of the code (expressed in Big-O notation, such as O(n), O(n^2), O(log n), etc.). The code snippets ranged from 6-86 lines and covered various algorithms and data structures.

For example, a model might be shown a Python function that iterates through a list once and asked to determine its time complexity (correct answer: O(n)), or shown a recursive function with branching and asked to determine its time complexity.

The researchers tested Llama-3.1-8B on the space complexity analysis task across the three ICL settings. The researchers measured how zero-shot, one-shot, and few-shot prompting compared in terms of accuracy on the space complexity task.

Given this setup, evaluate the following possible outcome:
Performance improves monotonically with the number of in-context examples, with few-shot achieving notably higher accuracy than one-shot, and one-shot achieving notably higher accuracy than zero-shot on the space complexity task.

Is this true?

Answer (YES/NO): NO